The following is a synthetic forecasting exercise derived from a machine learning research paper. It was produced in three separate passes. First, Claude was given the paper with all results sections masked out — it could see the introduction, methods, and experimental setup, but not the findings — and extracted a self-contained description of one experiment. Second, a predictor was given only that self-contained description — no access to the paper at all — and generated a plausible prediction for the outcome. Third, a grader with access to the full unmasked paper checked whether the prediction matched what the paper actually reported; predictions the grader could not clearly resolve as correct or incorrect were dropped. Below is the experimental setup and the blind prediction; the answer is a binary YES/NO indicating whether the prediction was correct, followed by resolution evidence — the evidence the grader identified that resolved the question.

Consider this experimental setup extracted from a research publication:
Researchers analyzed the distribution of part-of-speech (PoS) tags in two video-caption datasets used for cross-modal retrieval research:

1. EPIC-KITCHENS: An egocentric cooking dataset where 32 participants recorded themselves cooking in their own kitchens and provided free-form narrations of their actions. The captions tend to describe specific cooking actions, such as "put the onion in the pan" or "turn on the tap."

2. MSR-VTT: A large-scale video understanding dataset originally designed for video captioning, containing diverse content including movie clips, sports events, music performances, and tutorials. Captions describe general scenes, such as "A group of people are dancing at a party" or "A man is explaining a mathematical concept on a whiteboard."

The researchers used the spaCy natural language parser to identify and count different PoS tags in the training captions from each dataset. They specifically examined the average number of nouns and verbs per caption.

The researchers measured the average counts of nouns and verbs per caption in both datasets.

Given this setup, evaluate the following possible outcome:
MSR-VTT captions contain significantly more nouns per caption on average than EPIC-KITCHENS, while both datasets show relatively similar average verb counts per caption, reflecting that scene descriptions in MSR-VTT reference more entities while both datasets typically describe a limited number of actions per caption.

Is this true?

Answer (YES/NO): NO